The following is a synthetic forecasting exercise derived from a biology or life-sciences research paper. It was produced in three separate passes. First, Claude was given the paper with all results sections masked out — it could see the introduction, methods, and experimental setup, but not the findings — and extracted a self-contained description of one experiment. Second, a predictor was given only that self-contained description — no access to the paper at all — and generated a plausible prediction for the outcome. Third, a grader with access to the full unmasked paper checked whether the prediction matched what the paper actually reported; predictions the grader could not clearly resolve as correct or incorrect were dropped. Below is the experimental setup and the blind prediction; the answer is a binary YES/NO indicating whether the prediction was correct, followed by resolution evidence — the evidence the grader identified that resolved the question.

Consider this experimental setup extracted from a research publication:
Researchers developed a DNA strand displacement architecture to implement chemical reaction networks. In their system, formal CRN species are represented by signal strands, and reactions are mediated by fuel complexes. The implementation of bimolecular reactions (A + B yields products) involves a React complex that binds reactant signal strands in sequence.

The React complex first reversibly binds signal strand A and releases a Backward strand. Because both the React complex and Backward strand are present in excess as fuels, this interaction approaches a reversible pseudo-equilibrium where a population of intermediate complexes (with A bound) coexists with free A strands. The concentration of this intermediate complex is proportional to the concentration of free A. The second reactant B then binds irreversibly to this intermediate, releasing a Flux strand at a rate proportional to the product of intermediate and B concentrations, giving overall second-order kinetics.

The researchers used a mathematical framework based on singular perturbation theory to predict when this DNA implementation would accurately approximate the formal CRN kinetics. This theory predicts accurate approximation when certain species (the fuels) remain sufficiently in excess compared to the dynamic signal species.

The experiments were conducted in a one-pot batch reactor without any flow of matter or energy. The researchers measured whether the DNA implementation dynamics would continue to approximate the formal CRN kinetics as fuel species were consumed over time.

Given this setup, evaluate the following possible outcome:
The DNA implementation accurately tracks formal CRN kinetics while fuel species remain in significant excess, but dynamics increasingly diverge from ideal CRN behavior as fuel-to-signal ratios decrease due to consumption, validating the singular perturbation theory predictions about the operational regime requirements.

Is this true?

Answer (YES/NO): YES